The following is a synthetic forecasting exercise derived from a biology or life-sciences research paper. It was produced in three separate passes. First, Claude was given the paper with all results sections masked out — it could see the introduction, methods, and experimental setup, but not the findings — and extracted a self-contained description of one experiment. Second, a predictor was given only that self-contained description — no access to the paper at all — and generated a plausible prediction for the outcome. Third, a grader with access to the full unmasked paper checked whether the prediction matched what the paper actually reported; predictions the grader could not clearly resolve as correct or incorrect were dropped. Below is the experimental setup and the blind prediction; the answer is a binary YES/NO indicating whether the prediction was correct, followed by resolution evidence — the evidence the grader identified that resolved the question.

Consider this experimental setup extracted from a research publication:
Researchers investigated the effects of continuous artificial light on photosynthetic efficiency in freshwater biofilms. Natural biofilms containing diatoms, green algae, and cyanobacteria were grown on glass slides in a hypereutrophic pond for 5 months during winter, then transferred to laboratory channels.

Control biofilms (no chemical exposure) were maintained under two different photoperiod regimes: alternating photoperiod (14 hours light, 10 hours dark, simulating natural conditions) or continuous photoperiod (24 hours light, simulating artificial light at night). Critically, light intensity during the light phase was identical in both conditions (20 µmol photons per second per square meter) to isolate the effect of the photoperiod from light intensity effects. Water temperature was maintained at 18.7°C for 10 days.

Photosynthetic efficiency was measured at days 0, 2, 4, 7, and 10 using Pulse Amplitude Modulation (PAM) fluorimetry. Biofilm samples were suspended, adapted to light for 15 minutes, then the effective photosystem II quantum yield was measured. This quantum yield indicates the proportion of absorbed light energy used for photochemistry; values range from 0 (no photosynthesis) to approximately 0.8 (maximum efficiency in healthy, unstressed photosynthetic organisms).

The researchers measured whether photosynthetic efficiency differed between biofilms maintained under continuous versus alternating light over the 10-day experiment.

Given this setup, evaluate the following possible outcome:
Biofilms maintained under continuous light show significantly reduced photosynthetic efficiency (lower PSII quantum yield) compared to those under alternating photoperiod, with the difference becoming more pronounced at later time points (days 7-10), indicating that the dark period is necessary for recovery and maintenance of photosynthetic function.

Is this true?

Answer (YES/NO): NO